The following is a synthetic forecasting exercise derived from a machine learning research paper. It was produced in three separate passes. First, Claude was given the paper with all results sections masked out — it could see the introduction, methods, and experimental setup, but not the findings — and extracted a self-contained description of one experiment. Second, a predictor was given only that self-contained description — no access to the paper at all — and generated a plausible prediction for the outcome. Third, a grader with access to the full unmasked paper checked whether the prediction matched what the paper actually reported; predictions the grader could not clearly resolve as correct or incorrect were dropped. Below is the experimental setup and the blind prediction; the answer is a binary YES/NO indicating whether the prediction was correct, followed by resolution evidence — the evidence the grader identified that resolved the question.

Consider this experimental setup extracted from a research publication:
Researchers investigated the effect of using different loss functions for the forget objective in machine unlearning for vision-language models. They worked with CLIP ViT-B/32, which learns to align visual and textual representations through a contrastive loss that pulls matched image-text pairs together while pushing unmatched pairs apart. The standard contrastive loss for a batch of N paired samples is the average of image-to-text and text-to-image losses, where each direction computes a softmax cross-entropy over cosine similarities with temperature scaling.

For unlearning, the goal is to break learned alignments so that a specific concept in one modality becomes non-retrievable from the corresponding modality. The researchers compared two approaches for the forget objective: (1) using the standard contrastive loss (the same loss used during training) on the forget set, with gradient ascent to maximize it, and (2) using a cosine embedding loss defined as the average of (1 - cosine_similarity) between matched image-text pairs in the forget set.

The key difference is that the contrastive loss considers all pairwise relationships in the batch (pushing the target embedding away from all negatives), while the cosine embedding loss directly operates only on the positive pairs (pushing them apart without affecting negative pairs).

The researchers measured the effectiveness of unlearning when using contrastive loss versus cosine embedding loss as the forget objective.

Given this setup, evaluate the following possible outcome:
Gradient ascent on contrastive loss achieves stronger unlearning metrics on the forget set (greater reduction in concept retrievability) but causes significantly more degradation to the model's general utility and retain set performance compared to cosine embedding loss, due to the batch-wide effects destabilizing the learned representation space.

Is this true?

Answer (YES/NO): NO